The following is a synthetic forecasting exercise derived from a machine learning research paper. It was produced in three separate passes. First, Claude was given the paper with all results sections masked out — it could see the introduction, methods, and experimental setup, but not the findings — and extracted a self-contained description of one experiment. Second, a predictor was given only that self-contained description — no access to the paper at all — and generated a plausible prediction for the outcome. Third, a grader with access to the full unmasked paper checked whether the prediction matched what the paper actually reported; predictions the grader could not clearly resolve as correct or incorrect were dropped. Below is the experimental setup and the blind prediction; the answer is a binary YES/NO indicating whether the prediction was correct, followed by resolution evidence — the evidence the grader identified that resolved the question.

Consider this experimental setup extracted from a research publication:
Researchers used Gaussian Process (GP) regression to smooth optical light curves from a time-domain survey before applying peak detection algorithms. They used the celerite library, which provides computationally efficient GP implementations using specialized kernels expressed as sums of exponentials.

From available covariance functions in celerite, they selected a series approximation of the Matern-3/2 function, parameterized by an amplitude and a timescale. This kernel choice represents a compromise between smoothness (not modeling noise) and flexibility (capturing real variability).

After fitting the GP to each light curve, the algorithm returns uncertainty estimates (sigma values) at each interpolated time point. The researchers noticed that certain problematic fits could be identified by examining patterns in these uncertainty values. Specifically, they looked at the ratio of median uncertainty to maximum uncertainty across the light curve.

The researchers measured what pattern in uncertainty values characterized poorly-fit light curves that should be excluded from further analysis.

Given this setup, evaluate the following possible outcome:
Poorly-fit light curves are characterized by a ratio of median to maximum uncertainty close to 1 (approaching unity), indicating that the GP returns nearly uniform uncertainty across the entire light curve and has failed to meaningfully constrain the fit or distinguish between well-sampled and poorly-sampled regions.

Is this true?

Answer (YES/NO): YES